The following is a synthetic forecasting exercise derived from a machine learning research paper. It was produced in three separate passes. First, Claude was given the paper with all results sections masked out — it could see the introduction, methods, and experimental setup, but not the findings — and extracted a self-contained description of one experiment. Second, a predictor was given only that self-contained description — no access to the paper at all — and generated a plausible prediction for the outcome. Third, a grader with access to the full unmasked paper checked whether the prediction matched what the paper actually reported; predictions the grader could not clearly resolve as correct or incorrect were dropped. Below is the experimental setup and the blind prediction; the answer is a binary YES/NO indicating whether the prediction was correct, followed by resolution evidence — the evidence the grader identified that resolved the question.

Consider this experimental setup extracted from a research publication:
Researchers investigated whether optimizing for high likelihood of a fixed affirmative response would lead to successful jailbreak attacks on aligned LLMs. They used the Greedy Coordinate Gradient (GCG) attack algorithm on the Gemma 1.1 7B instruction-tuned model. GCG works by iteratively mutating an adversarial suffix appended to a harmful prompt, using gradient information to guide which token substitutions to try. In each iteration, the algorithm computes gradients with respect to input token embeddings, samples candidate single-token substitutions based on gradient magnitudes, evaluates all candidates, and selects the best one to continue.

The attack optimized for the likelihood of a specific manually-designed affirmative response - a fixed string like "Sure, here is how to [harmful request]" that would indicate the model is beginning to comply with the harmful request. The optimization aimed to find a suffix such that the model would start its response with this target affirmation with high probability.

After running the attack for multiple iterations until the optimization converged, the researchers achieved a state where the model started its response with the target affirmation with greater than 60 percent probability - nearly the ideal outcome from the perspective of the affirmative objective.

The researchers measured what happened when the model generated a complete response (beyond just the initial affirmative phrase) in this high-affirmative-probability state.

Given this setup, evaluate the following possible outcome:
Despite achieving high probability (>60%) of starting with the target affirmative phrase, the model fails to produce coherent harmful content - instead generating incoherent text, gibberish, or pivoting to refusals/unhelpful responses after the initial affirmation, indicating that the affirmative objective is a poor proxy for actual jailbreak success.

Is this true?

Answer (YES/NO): YES